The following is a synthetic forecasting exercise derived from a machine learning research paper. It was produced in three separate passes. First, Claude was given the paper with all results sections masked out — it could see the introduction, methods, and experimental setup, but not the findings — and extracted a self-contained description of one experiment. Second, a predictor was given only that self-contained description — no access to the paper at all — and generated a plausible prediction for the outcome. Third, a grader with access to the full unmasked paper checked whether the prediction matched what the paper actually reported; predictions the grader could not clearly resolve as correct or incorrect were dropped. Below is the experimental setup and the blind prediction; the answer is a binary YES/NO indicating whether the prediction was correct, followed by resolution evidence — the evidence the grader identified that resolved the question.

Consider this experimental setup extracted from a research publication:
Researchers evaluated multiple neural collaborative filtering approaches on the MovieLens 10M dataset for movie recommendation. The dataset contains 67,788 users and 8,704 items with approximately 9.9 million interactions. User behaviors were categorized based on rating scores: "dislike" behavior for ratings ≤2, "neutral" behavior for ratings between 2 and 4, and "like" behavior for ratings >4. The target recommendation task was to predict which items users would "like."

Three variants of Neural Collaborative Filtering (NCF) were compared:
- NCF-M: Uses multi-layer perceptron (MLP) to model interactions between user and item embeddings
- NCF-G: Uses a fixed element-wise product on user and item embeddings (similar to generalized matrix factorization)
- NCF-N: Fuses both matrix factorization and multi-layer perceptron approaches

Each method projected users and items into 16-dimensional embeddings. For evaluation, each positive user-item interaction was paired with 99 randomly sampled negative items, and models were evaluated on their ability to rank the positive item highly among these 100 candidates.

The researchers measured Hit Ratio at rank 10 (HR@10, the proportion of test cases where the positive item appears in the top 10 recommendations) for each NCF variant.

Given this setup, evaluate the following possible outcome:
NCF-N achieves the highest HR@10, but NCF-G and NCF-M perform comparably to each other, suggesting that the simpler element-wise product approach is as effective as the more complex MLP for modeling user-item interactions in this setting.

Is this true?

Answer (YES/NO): NO